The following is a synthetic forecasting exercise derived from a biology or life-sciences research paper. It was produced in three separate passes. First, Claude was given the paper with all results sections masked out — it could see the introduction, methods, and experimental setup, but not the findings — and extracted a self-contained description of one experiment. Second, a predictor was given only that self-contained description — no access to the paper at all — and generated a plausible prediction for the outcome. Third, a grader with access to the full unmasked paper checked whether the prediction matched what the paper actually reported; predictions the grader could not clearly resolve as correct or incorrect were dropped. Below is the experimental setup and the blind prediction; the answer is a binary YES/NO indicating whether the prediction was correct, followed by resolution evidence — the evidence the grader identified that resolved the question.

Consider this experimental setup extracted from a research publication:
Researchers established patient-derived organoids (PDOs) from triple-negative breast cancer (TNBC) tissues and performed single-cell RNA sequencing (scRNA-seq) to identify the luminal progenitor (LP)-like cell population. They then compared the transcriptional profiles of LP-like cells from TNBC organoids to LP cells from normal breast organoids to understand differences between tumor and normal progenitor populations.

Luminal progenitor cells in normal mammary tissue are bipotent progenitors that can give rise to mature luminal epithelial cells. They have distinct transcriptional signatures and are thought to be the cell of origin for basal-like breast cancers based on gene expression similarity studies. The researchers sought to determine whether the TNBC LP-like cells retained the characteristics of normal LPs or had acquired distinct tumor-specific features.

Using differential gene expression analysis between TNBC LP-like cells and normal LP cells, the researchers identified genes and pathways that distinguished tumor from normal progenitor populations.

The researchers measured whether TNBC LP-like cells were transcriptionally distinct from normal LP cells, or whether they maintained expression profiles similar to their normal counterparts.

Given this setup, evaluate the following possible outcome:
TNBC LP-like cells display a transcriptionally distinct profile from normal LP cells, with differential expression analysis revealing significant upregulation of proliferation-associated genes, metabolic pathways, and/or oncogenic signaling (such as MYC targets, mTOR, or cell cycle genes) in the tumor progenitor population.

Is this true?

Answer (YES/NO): YES